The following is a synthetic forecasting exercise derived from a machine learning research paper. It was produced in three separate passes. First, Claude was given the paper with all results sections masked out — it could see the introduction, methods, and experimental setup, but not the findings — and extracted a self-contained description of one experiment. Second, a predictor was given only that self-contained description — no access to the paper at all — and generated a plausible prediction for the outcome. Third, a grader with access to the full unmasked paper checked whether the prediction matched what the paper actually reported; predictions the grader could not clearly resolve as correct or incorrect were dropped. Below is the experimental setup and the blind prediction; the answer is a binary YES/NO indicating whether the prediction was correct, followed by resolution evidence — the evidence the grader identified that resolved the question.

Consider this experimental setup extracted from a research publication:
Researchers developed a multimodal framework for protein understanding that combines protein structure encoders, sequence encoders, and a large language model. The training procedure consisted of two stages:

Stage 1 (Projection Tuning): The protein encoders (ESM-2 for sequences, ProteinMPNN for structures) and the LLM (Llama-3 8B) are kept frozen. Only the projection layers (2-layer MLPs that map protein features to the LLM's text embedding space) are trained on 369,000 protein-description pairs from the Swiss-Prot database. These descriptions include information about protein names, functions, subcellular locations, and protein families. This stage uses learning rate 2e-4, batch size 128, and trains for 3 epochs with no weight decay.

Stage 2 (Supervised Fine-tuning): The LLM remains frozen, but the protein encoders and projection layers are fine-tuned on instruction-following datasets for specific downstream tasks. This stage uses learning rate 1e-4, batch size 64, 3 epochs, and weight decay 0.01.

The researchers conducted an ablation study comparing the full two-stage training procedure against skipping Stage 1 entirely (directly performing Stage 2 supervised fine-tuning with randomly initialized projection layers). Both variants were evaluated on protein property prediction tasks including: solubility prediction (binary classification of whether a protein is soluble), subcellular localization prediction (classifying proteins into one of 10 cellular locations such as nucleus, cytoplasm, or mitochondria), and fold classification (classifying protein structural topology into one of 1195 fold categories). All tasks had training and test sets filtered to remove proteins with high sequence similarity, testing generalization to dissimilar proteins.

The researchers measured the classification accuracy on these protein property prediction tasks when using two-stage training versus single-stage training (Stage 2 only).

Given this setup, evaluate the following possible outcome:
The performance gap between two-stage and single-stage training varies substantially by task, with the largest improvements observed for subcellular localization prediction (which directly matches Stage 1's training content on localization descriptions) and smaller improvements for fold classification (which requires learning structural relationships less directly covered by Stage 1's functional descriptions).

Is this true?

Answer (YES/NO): NO